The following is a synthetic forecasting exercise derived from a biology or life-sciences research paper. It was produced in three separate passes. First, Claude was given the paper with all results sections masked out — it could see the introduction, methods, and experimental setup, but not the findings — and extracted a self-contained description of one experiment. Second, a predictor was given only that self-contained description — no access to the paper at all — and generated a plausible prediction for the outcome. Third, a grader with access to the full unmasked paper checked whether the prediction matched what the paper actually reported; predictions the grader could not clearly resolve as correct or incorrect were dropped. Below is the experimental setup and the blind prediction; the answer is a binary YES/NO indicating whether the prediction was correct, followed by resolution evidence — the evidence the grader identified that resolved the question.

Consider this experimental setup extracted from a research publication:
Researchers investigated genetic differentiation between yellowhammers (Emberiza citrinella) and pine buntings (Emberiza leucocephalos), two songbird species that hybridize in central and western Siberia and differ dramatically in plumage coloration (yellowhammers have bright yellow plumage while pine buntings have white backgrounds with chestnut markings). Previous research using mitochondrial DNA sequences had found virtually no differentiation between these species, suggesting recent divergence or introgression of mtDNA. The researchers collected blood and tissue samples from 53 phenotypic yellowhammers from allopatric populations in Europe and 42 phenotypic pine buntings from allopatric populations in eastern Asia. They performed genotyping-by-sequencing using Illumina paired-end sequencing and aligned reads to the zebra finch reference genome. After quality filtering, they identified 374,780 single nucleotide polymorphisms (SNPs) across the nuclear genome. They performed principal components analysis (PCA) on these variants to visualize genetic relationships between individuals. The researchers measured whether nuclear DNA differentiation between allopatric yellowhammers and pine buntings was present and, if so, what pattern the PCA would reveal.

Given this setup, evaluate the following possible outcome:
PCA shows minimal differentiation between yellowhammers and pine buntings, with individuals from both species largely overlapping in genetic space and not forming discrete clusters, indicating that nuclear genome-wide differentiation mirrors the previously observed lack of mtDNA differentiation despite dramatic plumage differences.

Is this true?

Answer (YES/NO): NO